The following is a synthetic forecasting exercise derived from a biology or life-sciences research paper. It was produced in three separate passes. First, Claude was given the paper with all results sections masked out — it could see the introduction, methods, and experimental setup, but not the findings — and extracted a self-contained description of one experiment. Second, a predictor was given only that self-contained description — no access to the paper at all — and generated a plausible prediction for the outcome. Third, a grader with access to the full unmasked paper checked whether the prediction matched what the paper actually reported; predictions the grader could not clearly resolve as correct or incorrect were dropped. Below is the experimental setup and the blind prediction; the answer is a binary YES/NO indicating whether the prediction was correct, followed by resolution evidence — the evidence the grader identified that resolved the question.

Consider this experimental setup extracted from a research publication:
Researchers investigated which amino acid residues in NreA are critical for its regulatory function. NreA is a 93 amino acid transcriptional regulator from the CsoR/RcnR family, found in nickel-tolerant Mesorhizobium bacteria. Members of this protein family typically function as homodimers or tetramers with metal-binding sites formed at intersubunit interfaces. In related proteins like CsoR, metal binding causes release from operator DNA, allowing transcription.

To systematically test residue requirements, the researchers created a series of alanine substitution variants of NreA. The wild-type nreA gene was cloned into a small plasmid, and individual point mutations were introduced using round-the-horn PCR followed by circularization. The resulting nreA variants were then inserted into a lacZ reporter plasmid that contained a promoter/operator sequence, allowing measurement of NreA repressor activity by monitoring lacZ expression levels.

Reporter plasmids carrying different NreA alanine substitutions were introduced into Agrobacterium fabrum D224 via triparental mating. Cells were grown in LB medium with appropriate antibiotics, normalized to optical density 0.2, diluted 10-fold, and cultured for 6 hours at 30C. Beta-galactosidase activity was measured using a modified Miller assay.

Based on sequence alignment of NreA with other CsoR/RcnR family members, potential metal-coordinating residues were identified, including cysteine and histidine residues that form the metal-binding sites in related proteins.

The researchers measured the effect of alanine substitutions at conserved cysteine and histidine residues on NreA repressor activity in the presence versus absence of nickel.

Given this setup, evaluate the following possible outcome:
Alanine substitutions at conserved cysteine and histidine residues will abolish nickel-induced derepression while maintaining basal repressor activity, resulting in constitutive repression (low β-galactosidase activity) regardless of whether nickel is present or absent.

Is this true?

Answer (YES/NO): YES